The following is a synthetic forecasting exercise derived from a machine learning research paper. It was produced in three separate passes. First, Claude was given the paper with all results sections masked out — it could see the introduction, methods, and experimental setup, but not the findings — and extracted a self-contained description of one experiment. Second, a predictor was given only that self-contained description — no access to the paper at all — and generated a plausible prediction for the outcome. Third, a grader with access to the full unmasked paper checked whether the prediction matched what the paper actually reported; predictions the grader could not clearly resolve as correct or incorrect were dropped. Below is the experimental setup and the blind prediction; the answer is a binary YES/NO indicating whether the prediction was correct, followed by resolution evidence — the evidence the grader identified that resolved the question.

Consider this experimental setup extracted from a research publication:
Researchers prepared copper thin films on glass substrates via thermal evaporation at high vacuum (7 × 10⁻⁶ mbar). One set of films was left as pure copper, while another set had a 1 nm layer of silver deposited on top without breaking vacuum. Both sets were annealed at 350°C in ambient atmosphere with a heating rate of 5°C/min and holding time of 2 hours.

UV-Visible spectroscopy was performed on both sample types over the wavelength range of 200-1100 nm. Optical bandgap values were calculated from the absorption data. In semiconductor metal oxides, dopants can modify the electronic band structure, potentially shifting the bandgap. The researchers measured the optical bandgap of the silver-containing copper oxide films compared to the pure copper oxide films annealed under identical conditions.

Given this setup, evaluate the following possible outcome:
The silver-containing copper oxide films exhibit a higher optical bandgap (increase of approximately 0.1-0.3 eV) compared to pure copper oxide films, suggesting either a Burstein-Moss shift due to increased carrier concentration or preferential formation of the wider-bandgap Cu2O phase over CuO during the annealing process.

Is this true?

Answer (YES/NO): YES